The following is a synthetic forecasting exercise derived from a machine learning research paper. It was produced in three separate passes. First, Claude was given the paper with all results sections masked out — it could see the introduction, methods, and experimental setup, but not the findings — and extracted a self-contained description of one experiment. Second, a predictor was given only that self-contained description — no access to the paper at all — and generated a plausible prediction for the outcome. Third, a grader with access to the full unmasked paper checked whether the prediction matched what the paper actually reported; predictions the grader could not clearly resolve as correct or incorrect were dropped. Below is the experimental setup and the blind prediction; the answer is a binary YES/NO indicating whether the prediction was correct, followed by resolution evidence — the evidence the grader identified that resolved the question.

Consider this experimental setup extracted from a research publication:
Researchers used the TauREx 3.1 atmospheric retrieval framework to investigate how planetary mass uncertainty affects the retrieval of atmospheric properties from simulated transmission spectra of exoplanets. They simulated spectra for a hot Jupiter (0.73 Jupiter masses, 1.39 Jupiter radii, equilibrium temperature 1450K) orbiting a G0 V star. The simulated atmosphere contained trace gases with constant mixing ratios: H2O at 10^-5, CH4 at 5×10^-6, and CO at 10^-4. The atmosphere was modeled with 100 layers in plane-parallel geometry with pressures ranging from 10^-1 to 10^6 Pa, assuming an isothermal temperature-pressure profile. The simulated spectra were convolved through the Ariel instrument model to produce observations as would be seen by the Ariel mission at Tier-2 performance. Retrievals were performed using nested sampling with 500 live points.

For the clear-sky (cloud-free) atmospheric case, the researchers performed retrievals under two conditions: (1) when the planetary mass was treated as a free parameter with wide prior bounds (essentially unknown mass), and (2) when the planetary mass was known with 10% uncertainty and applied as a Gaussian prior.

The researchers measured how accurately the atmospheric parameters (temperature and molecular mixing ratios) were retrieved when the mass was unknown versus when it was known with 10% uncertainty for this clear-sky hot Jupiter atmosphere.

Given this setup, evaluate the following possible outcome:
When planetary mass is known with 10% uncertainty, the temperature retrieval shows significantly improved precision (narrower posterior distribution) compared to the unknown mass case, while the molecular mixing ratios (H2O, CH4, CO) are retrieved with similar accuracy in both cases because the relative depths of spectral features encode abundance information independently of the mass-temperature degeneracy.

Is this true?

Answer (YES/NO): NO